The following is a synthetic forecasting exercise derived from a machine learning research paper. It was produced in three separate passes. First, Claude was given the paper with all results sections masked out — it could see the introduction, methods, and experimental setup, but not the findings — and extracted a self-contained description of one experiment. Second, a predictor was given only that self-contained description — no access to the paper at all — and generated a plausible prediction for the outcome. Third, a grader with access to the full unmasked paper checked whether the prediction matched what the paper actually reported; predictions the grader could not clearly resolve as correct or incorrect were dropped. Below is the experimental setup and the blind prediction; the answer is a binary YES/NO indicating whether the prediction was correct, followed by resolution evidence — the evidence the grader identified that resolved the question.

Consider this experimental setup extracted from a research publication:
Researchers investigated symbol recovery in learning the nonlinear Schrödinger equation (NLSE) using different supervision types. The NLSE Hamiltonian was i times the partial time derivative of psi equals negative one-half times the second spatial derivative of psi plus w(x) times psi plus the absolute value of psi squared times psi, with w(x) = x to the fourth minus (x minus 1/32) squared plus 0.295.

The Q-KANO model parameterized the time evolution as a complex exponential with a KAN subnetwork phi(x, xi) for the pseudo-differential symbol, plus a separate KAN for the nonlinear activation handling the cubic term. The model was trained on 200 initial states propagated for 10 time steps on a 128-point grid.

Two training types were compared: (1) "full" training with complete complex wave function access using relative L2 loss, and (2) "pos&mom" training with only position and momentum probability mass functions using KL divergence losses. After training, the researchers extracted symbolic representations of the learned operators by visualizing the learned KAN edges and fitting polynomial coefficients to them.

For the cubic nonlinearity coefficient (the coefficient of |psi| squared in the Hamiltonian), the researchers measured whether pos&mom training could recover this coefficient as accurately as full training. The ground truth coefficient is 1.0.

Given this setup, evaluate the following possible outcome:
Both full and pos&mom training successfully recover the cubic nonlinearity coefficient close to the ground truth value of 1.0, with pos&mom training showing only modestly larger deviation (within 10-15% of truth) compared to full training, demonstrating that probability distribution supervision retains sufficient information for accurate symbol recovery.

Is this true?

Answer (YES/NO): NO